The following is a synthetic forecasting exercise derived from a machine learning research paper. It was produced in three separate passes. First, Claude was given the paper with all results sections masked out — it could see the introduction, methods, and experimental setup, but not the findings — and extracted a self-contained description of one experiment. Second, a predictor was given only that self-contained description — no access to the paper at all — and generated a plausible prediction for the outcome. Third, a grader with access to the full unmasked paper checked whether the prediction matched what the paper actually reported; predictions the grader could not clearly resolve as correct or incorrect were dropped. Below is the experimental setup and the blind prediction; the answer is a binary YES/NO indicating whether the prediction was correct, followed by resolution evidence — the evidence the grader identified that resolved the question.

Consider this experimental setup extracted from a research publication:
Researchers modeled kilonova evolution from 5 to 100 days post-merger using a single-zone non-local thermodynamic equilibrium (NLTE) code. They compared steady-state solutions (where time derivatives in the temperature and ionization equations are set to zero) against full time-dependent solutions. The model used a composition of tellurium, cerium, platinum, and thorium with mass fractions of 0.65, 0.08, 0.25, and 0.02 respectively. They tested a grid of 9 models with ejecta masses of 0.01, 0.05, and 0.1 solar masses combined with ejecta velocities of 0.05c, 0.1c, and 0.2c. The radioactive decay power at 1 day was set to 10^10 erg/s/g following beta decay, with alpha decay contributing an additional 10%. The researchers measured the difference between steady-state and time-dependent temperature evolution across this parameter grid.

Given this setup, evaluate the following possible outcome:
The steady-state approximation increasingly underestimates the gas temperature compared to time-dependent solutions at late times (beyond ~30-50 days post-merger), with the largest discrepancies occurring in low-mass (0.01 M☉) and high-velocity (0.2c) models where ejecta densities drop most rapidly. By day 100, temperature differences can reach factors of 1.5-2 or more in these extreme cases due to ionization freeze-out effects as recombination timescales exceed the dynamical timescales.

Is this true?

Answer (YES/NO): NO